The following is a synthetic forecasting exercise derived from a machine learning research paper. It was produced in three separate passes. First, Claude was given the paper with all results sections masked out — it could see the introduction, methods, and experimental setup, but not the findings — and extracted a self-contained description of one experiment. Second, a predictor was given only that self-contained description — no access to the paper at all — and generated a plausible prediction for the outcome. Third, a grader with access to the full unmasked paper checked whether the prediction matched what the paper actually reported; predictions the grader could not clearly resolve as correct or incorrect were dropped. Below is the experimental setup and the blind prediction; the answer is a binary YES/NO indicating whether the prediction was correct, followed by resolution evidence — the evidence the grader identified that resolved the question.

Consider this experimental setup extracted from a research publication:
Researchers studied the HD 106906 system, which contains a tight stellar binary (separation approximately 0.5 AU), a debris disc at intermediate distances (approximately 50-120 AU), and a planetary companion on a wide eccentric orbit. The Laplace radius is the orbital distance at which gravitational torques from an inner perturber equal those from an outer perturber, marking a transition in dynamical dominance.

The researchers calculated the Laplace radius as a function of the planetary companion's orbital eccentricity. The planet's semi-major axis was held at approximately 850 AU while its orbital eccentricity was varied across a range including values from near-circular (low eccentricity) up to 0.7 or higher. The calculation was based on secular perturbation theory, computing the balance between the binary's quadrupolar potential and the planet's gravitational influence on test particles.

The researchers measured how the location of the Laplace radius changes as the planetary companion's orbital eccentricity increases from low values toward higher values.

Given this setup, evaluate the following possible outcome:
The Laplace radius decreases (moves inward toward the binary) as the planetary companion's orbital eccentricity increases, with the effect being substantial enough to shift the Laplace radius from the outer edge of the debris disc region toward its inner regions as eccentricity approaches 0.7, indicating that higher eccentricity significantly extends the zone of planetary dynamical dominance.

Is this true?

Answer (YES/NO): YES